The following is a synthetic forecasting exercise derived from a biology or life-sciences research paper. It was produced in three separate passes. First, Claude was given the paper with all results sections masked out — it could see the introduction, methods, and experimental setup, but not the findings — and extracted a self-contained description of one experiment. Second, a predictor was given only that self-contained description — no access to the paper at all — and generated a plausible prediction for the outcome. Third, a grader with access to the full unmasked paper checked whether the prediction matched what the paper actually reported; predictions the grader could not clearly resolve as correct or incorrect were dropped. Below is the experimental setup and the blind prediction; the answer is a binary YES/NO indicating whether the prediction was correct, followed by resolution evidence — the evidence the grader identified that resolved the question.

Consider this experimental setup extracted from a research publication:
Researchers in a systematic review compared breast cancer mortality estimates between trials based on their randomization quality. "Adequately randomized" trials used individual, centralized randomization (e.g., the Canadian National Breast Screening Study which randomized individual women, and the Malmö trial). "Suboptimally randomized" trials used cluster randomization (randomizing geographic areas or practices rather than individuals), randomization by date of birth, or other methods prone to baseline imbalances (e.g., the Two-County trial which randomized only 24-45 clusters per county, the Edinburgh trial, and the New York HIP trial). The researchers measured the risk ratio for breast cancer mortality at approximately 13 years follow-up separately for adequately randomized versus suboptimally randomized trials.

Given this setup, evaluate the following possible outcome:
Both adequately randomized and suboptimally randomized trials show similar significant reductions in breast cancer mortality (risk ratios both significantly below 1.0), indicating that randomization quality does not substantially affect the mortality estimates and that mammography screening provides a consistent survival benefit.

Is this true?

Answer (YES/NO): NO